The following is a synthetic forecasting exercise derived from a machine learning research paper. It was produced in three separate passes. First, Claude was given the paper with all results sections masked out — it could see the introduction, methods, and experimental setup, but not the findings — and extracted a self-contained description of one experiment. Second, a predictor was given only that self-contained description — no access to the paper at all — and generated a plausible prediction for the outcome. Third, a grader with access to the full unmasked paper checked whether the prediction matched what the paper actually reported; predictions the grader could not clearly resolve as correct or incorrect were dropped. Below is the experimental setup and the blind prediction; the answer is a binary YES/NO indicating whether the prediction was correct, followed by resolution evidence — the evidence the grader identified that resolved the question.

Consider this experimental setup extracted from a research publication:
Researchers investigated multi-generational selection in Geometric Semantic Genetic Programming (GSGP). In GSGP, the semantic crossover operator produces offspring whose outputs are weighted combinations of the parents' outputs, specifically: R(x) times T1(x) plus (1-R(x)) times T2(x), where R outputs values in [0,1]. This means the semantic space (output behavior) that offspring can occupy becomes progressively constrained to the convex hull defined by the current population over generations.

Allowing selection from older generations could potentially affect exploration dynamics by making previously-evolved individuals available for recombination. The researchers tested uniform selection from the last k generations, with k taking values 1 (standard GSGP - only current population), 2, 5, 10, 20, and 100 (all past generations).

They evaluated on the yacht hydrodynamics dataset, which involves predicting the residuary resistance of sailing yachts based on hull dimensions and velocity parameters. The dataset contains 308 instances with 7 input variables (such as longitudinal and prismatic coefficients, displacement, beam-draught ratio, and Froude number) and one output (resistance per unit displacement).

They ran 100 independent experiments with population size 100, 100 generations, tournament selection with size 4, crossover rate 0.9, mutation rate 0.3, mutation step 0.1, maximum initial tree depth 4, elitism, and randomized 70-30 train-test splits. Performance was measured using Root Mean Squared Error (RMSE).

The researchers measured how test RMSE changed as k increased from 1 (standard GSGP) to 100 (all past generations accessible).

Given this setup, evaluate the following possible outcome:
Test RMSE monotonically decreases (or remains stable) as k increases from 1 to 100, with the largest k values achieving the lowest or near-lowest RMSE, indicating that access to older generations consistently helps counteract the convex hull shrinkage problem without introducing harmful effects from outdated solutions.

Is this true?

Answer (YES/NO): NO